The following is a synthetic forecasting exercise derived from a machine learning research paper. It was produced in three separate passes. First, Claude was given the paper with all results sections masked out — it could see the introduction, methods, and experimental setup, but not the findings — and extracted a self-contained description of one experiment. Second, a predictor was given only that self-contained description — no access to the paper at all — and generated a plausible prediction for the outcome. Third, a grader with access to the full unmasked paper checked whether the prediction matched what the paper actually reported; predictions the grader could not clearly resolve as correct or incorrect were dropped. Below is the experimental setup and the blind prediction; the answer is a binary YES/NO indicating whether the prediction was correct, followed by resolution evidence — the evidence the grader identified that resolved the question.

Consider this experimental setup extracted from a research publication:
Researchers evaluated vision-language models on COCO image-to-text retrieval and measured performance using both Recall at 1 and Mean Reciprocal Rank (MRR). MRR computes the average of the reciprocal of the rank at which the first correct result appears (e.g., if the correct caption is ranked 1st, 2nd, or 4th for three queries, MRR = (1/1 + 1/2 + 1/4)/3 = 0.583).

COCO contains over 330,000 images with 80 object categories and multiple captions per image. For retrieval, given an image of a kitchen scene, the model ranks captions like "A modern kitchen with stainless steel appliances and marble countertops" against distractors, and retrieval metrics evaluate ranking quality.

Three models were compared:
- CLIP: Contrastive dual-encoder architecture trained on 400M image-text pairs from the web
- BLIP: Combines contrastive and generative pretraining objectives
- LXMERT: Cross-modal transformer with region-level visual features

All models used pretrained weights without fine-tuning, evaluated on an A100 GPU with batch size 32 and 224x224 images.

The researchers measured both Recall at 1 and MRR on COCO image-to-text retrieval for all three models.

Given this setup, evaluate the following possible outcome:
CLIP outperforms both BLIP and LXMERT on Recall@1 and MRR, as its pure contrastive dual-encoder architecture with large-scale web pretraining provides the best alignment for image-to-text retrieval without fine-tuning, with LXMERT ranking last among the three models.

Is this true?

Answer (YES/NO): NO